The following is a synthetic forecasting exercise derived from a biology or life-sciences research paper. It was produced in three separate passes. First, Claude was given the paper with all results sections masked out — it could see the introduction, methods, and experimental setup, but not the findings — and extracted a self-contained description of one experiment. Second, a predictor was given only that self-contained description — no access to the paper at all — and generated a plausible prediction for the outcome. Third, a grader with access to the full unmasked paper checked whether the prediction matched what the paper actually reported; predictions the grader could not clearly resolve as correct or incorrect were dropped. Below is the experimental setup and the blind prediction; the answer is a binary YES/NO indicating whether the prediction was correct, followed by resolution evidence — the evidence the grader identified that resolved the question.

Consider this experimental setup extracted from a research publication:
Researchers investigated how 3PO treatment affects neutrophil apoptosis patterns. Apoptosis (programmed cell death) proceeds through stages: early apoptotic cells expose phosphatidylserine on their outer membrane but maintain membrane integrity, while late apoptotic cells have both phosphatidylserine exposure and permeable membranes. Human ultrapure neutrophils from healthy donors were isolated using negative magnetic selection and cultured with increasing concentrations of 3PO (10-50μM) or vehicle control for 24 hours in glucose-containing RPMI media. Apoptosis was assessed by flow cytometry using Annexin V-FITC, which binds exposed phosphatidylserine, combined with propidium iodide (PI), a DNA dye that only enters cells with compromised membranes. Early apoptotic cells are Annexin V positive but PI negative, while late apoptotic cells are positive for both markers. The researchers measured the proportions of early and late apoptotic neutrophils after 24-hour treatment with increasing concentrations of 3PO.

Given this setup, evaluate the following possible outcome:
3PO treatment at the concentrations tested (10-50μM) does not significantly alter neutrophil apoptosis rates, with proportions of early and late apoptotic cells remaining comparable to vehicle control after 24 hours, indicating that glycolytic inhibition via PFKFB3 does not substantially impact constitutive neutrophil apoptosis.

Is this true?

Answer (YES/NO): NO